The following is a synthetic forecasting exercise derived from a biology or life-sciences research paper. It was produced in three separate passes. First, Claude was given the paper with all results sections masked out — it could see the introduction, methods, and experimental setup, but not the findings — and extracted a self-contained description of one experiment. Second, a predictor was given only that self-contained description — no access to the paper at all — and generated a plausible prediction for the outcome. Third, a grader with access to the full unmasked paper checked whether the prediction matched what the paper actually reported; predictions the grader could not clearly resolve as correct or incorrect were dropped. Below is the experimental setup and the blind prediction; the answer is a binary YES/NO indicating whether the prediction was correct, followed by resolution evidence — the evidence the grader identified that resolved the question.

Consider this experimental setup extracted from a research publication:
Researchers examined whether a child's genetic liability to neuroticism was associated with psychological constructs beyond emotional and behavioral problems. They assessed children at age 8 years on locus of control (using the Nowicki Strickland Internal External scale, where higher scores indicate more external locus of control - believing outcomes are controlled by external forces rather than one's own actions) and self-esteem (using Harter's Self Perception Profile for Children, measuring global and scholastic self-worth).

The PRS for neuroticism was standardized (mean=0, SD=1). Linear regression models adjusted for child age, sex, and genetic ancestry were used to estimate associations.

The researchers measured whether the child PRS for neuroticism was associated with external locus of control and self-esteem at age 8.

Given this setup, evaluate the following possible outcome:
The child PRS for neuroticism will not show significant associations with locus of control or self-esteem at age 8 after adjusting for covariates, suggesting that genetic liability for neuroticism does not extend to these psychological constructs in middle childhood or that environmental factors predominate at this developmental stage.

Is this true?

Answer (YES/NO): NO